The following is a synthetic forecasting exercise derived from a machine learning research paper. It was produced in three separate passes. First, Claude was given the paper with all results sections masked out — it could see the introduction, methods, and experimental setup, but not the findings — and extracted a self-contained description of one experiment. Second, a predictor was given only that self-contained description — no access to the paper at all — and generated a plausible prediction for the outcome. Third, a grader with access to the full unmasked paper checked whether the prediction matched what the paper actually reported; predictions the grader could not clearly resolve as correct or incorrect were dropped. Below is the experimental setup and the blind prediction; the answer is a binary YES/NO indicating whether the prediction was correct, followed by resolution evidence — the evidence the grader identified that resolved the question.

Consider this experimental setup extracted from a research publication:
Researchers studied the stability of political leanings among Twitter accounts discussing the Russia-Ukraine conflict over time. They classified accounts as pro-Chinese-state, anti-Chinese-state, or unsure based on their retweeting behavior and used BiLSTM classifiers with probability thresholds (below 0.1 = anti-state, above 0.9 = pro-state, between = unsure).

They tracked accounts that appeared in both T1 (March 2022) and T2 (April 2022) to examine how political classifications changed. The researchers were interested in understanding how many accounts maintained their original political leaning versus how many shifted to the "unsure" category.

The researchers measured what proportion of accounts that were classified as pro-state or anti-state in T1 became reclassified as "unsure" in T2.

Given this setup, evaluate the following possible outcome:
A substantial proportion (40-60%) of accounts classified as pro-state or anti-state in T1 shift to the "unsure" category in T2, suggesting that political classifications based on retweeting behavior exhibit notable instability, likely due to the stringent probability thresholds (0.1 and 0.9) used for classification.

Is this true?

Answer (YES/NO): NO